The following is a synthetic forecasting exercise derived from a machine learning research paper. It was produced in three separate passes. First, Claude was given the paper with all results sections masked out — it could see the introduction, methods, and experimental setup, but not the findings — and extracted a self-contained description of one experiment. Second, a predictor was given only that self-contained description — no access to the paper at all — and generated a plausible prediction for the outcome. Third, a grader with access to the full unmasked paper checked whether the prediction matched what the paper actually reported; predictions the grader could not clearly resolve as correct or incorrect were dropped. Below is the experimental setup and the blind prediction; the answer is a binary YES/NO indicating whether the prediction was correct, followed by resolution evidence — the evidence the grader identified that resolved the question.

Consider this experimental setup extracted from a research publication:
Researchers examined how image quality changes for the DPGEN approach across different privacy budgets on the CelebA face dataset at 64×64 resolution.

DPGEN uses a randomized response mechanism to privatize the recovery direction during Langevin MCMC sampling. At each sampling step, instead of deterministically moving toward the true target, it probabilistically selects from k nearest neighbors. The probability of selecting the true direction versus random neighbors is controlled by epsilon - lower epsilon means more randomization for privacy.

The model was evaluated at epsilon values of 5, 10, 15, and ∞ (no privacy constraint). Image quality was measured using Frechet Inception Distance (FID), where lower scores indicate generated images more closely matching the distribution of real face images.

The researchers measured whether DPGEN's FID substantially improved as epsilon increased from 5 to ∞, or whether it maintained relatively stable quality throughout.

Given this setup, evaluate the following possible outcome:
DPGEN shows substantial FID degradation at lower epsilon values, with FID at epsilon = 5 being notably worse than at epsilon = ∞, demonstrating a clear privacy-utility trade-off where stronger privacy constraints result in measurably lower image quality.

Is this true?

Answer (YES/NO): YES